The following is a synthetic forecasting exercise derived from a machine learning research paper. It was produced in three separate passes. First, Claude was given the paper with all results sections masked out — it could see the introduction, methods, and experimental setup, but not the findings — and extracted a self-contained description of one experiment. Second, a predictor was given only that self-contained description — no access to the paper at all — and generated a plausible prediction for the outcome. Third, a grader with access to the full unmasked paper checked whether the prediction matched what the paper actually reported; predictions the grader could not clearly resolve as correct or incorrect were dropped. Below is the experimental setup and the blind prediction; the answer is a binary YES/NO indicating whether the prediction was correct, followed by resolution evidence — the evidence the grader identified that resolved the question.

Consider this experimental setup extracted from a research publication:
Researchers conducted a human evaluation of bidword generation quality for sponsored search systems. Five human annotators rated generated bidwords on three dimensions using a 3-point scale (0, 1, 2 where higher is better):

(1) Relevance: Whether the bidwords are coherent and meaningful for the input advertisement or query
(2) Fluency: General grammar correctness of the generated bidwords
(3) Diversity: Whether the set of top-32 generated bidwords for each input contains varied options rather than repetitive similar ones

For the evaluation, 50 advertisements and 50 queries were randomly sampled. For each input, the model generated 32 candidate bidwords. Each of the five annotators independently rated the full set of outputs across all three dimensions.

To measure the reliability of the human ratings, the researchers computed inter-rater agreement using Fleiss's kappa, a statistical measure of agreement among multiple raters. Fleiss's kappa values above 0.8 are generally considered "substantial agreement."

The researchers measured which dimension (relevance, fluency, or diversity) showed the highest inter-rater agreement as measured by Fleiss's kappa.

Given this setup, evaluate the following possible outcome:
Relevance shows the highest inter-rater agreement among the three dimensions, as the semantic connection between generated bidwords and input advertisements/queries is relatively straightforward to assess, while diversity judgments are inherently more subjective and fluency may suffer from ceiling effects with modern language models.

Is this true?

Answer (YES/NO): NO